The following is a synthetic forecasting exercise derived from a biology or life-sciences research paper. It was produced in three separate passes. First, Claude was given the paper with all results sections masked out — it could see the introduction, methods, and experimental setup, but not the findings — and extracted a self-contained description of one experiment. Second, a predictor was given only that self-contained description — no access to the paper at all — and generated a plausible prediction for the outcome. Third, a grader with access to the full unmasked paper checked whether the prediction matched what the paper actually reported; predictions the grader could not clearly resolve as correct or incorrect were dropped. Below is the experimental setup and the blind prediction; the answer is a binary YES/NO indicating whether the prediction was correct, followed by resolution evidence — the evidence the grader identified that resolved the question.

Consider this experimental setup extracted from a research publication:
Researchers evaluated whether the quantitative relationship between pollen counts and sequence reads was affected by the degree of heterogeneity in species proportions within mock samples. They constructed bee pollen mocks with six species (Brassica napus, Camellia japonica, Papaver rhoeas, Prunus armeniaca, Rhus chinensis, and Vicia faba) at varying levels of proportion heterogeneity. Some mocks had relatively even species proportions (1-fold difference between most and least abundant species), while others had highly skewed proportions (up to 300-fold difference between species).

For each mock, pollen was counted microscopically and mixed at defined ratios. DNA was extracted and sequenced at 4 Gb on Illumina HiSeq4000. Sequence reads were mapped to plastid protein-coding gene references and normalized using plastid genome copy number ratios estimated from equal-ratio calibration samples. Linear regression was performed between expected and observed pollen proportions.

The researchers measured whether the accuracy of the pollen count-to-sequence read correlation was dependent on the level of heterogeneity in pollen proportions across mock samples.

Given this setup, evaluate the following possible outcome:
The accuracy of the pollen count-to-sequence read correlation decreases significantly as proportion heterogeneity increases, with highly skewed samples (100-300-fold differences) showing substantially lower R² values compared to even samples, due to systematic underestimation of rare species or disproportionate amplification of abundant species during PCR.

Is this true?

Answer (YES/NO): NO